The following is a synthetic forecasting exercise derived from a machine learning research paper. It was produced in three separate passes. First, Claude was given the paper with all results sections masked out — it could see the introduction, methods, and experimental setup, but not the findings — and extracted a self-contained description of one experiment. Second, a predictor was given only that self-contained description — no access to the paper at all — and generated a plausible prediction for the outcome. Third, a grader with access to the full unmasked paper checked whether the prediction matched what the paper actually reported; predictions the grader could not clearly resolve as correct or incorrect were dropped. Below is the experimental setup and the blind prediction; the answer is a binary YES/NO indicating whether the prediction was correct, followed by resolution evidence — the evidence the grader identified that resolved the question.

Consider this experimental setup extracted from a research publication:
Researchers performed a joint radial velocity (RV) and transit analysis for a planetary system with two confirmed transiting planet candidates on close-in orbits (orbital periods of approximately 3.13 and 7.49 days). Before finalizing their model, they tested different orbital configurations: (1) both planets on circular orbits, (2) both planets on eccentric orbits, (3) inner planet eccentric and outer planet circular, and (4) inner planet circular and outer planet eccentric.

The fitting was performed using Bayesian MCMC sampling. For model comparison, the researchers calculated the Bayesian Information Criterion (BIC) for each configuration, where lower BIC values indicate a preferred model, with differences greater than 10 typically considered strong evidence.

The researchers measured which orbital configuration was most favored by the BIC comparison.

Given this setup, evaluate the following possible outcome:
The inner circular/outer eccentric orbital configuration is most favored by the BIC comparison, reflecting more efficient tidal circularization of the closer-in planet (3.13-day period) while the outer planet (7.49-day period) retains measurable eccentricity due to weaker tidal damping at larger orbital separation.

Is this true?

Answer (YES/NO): NO